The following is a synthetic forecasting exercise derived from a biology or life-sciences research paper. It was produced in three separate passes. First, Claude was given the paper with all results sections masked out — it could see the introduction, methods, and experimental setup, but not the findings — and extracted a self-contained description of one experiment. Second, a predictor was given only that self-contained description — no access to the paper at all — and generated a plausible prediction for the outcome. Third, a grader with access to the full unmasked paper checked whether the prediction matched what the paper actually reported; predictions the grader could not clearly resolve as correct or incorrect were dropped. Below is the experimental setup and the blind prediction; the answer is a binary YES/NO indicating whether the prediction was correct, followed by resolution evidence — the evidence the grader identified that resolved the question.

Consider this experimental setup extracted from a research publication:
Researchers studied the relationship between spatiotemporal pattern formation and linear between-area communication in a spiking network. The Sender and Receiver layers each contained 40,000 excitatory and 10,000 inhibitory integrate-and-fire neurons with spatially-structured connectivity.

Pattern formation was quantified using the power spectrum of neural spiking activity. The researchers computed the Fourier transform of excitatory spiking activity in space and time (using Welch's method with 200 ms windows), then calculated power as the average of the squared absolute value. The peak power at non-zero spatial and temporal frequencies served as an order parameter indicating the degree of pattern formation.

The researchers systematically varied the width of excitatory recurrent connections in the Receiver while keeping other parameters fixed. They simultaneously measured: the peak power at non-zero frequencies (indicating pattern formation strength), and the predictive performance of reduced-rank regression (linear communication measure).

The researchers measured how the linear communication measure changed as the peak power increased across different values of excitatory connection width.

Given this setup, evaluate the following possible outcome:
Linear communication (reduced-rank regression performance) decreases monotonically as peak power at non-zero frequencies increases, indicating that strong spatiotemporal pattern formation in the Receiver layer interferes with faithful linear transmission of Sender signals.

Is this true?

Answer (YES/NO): YES